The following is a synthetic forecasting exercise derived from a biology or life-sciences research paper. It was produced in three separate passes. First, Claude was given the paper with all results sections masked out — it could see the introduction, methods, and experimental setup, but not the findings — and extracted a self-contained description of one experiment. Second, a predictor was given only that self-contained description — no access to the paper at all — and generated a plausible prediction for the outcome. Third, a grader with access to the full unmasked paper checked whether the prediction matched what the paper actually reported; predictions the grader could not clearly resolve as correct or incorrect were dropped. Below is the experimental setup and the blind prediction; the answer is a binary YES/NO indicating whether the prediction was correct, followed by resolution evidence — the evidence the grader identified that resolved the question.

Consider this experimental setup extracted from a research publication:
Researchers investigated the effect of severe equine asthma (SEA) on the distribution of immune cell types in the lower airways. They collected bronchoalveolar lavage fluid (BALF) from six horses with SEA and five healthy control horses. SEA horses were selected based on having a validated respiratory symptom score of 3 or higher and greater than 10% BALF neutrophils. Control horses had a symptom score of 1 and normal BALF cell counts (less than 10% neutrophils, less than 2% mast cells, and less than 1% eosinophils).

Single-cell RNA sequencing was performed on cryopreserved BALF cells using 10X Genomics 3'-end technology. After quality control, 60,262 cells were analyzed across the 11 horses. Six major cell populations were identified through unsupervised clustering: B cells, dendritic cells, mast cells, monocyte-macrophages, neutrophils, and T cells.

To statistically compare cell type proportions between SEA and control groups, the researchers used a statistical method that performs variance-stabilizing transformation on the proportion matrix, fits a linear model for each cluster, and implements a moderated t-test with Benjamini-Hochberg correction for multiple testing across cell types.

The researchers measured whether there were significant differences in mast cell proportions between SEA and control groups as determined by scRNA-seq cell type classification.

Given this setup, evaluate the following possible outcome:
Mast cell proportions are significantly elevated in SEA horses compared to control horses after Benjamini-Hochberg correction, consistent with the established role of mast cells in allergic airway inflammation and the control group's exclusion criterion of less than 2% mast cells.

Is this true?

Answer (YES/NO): NO